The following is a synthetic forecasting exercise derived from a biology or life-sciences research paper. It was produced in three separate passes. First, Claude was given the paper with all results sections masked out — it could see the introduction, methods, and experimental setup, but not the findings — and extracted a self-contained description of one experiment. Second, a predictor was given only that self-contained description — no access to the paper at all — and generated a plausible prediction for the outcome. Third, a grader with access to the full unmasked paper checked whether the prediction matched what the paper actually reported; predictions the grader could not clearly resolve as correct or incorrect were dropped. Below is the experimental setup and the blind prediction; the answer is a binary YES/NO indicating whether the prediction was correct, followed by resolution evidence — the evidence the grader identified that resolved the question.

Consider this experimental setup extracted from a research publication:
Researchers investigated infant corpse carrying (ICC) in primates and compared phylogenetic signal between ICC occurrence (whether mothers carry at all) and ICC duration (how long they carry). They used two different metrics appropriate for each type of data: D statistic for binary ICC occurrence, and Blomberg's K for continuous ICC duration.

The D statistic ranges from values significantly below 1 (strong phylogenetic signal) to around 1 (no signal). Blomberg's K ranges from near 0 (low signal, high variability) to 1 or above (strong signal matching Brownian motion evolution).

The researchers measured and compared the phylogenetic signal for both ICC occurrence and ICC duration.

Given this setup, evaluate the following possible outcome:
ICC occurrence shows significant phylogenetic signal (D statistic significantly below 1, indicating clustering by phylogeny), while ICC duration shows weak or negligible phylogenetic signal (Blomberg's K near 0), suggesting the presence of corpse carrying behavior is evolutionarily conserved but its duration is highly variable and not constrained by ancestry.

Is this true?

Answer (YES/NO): YES